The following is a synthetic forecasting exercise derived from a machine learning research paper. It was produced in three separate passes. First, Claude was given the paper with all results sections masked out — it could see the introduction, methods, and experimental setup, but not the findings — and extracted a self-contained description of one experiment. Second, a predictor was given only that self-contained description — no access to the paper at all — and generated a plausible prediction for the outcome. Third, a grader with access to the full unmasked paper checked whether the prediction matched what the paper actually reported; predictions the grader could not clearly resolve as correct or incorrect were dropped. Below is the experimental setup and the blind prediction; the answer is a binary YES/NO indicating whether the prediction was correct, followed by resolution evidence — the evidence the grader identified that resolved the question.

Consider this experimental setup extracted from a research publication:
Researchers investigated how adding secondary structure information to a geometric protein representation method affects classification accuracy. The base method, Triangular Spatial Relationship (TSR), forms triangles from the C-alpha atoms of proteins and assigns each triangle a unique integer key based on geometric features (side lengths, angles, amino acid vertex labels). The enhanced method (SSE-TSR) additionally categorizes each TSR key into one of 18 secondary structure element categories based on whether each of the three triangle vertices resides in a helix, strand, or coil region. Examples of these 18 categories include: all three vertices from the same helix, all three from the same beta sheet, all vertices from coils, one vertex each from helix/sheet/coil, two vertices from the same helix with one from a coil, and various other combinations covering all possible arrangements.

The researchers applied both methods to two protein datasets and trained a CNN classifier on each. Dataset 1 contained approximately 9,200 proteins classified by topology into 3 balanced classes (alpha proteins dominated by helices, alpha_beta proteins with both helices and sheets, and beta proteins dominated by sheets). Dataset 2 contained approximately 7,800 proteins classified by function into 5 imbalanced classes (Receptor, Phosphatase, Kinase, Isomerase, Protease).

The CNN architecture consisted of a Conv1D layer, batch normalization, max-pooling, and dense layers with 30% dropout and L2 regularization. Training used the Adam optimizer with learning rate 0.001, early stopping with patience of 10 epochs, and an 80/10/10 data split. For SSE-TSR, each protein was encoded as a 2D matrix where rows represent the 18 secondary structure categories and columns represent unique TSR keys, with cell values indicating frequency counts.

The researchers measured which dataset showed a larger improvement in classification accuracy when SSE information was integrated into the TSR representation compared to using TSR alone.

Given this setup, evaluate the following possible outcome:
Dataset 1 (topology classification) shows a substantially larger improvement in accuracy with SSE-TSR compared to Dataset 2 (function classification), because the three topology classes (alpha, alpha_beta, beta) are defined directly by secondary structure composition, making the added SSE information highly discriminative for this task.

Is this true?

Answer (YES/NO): YES